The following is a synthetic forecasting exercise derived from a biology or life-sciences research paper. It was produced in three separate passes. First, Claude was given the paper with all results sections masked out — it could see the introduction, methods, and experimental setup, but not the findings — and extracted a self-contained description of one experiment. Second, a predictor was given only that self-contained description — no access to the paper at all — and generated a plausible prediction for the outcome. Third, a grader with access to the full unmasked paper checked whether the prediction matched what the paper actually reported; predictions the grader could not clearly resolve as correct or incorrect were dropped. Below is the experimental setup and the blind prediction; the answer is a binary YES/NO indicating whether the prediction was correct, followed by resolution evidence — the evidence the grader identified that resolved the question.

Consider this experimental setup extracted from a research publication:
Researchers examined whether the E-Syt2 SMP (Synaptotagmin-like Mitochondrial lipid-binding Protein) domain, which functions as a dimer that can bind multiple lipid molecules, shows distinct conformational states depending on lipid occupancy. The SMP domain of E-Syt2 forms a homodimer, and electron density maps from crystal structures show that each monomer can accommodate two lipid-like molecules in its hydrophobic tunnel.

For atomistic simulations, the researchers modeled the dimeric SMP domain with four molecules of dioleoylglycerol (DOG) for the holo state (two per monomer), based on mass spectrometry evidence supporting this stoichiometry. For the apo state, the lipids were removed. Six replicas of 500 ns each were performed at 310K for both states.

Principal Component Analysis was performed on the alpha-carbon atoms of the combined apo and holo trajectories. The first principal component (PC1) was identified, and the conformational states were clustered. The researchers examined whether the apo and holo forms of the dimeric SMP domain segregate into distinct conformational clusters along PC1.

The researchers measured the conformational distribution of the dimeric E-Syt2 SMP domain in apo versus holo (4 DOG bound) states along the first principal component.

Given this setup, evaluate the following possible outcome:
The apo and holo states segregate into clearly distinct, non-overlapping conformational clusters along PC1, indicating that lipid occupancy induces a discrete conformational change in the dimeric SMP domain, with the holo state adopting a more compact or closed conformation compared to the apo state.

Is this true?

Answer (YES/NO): NO